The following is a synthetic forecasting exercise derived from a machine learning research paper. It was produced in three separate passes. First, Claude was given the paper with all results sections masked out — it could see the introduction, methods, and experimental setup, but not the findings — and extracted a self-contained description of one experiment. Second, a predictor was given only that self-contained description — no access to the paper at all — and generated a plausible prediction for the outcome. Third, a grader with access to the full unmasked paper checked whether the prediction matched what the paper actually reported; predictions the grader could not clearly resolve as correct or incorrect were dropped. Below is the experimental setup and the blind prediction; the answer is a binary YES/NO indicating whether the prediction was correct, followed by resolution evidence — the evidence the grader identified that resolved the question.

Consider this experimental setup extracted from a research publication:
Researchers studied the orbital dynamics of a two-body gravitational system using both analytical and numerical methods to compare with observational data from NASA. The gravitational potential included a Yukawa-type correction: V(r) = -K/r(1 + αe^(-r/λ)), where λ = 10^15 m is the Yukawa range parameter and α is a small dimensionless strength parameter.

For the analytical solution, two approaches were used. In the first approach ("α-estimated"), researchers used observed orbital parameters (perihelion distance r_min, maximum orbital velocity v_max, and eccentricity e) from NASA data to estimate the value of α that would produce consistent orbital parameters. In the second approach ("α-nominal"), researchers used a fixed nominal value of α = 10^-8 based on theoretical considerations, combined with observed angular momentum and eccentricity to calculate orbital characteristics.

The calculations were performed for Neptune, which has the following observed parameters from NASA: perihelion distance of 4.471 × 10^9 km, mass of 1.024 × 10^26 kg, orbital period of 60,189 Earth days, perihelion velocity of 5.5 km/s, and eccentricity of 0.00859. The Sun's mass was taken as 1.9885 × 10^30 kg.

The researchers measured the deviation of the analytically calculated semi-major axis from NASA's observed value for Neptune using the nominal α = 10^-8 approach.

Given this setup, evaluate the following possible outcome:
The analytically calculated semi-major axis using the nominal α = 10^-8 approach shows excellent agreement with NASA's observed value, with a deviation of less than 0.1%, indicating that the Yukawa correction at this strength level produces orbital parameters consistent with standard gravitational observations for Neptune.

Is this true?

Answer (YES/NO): NO